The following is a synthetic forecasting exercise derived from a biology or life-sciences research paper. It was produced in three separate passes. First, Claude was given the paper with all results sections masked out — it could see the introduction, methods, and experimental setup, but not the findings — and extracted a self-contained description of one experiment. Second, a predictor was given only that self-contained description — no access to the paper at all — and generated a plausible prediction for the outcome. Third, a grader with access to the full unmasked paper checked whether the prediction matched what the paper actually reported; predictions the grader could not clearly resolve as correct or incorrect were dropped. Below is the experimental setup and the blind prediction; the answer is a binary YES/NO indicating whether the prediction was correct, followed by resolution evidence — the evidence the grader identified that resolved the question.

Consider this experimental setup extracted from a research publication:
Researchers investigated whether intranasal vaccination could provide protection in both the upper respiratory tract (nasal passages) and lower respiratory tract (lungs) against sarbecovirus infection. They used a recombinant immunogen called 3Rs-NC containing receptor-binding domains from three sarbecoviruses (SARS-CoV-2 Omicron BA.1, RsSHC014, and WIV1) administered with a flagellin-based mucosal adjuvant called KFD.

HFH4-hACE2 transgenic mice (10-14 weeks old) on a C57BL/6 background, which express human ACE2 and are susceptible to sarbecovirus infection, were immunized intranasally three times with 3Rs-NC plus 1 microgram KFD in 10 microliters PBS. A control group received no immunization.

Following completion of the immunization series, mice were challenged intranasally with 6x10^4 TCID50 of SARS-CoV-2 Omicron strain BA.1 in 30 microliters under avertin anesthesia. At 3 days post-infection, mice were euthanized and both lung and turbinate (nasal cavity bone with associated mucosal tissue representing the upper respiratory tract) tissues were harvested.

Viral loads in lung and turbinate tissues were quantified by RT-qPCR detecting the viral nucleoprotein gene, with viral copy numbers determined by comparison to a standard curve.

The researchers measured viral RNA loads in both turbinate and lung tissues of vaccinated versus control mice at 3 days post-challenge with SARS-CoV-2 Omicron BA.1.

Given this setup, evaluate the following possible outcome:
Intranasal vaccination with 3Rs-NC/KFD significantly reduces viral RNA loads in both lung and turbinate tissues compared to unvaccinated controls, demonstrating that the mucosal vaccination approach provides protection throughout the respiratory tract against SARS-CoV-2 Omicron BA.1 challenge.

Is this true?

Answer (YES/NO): YES